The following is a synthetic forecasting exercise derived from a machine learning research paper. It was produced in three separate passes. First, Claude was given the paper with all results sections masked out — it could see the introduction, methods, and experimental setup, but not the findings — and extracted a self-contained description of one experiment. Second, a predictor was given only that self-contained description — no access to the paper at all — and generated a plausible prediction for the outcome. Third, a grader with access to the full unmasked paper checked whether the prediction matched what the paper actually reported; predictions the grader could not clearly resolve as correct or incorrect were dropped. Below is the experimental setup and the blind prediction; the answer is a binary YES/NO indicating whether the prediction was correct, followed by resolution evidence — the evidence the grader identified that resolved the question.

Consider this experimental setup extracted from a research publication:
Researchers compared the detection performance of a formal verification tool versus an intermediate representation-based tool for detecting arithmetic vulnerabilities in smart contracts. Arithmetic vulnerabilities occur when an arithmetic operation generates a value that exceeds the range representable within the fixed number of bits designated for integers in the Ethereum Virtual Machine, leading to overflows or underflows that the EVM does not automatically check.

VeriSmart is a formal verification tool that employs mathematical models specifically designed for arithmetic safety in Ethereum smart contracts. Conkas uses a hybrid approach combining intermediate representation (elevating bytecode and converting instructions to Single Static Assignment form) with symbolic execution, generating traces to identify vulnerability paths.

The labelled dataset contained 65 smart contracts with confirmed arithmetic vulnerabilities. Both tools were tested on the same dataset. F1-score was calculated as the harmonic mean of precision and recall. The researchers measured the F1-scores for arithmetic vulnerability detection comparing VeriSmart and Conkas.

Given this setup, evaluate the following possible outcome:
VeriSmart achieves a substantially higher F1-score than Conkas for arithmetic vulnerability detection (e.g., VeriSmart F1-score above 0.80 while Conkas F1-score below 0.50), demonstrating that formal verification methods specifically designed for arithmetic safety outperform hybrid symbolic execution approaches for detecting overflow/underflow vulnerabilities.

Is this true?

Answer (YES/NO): NO